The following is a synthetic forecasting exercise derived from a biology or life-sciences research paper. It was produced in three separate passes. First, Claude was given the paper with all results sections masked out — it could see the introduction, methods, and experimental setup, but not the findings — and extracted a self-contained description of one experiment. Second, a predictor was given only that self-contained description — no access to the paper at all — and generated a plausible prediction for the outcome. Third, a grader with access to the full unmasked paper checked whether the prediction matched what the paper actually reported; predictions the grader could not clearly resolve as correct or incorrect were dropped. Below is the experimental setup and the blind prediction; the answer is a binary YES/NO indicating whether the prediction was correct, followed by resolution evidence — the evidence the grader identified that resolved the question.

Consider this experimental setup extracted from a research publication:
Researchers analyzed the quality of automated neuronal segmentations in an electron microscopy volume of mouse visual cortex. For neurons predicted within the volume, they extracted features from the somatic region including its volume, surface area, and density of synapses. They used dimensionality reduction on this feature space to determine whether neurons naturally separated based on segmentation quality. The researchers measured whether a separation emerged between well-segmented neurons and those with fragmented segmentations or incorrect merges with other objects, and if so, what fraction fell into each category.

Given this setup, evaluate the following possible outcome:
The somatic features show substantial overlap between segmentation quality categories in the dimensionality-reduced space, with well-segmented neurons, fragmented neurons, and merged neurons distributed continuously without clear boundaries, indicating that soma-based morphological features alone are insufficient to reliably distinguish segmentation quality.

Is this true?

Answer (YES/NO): NO